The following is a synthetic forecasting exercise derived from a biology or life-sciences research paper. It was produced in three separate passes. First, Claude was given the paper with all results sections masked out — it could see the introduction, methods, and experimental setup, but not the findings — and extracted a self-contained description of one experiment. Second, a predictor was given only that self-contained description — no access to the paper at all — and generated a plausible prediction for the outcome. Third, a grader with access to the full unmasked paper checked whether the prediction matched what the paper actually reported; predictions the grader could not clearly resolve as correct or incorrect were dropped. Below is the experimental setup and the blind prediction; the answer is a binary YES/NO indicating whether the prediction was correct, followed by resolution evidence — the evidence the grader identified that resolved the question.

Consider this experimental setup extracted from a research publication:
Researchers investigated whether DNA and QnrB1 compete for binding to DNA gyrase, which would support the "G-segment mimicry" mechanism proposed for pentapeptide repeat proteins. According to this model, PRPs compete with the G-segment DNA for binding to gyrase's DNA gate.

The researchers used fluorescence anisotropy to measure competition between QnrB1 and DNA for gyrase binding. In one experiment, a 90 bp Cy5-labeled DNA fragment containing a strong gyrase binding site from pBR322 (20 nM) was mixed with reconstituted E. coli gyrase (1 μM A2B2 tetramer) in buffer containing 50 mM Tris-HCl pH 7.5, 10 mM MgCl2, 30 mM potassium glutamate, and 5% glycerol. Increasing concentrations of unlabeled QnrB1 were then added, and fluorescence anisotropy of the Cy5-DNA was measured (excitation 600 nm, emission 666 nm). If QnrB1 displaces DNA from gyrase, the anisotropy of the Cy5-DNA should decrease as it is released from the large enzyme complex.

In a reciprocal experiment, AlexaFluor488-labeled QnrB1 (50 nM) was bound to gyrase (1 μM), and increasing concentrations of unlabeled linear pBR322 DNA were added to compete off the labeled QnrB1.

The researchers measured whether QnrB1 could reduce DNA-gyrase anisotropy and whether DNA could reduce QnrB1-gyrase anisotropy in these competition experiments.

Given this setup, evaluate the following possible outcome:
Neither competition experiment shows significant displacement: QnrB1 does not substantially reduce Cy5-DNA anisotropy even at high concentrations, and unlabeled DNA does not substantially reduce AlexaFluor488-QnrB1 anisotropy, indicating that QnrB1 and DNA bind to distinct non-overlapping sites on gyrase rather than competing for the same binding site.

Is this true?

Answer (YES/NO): NO